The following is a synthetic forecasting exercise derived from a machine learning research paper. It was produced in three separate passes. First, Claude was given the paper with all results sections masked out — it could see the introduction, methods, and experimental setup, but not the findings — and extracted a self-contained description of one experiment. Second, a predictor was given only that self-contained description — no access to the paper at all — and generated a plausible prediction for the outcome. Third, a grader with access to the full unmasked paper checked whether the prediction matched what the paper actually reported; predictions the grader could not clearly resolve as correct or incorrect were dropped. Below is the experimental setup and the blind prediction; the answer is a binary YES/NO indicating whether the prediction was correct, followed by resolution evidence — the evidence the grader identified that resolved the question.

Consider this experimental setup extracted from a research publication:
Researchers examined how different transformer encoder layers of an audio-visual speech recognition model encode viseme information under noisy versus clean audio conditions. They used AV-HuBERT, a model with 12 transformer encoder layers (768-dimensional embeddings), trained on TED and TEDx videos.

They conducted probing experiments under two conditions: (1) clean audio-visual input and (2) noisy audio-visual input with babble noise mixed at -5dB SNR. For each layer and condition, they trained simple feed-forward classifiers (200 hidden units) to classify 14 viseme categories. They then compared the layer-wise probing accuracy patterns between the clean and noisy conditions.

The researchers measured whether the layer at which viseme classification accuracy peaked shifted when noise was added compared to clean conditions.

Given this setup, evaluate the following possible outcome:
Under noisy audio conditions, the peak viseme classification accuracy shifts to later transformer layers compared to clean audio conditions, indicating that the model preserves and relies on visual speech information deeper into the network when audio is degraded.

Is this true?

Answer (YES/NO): NO